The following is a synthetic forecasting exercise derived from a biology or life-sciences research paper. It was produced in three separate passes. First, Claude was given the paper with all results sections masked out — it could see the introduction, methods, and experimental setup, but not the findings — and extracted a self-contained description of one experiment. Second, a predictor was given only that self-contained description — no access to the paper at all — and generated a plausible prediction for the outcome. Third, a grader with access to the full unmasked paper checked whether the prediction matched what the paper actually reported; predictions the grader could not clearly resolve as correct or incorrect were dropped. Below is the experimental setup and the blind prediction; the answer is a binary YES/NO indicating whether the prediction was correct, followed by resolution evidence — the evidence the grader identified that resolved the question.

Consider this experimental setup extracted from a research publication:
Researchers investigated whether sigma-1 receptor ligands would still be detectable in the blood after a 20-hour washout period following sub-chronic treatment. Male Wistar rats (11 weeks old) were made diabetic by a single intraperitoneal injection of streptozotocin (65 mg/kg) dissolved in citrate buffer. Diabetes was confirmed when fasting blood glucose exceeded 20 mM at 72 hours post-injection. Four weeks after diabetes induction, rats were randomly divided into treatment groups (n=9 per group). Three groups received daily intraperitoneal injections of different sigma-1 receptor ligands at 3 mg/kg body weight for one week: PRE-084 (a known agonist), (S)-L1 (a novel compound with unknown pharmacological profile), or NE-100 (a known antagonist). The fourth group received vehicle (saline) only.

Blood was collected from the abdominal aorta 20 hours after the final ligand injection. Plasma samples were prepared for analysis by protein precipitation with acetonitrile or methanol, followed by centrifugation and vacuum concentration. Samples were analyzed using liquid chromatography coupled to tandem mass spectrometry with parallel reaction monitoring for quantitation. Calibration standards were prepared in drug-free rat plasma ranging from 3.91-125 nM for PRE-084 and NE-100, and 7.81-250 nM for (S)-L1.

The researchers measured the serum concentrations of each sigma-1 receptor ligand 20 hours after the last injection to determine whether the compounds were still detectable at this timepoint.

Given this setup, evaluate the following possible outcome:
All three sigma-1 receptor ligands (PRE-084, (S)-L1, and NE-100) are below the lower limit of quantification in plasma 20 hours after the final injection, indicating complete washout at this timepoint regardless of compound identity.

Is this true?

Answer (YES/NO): NO